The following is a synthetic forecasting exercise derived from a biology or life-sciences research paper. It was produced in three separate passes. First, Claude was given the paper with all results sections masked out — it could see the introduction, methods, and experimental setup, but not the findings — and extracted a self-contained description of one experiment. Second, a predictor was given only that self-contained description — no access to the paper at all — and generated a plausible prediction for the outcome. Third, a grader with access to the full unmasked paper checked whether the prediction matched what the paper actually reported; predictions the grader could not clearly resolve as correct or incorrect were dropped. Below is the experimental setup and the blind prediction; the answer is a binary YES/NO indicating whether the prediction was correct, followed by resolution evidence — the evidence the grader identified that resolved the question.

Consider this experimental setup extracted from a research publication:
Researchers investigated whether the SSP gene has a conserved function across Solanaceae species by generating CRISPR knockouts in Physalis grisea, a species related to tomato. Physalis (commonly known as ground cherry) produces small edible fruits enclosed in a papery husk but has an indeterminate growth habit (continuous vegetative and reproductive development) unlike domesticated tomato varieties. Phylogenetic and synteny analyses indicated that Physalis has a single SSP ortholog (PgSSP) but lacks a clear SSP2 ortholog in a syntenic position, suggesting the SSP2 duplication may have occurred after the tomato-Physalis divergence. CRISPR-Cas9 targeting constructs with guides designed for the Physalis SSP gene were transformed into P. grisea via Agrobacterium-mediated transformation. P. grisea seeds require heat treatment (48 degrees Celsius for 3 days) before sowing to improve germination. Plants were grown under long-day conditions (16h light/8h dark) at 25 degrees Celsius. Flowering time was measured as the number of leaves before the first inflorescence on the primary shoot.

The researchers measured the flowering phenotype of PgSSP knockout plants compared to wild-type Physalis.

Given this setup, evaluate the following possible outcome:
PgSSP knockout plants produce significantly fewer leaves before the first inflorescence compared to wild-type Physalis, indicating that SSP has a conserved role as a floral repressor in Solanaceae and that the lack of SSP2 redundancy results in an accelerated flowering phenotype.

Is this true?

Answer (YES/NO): NO